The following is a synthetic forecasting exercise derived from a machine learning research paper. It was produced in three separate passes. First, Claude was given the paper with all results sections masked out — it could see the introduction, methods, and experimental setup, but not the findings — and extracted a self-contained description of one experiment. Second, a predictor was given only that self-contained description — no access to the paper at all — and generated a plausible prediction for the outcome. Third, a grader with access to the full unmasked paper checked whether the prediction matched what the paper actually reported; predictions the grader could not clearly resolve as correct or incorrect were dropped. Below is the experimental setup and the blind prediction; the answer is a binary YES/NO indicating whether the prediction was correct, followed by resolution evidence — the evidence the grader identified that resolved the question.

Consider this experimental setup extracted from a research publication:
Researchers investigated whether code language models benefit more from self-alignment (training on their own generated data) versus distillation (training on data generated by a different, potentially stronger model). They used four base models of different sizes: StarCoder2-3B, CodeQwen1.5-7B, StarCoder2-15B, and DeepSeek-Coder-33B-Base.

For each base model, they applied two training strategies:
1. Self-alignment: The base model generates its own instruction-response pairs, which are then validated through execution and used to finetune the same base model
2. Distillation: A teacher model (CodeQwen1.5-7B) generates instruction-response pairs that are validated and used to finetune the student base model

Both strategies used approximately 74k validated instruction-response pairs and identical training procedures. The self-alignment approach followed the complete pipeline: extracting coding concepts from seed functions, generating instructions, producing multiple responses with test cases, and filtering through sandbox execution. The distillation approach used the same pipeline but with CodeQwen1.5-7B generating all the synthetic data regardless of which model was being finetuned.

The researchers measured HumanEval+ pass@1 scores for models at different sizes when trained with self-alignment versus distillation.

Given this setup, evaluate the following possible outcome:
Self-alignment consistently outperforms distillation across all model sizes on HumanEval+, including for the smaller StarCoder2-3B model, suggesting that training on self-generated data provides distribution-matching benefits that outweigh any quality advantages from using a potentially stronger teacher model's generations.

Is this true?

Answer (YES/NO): NO